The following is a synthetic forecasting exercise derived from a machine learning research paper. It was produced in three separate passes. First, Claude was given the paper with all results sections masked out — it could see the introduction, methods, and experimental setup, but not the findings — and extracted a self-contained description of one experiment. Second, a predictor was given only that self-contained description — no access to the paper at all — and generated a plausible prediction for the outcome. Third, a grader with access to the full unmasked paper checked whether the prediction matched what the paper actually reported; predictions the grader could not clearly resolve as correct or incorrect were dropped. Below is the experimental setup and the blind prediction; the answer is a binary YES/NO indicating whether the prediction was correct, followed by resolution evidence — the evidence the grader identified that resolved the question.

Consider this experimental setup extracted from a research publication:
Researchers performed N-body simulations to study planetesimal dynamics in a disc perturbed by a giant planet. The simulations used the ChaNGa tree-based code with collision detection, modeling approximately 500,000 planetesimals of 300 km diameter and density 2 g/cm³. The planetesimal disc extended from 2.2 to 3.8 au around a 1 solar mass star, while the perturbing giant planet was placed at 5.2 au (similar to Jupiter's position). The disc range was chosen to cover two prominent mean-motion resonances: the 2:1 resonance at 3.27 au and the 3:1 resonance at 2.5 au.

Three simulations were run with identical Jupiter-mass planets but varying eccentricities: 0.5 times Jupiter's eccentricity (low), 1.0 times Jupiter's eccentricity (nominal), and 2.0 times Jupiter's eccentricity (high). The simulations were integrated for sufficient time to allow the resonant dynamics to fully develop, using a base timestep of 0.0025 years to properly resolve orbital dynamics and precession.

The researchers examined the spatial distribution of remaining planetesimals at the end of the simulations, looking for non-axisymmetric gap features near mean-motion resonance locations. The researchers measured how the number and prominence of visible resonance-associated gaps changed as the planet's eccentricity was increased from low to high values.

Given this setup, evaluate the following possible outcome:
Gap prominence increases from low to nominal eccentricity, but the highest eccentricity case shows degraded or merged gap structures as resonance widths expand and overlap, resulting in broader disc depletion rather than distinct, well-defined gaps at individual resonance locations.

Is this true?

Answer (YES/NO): NO